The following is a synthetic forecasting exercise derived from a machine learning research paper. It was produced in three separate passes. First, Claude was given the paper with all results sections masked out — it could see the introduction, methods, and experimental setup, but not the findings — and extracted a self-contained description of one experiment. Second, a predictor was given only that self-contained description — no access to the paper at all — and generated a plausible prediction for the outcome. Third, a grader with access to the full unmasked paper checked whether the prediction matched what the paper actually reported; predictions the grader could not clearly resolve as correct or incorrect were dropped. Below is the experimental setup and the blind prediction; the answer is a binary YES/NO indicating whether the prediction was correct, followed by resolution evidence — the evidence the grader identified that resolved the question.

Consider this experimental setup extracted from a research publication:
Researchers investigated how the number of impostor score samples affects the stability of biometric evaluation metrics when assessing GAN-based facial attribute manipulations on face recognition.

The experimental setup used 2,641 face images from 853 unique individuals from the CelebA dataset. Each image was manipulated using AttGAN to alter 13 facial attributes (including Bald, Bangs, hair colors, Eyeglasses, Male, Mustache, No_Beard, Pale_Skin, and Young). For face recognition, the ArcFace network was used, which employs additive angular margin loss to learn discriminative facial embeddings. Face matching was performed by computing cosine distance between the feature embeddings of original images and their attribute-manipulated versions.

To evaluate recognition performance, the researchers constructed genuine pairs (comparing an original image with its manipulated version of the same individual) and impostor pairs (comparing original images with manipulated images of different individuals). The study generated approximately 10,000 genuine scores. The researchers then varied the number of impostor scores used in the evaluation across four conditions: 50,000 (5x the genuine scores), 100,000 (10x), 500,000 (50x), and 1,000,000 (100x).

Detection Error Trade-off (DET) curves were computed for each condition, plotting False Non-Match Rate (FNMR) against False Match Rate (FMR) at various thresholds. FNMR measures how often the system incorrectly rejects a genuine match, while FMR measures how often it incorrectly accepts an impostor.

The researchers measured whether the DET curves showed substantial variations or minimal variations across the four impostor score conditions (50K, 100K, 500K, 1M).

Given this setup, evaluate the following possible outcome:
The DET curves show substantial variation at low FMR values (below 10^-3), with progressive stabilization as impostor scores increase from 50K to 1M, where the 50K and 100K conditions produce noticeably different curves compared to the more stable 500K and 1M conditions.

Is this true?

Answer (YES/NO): NO